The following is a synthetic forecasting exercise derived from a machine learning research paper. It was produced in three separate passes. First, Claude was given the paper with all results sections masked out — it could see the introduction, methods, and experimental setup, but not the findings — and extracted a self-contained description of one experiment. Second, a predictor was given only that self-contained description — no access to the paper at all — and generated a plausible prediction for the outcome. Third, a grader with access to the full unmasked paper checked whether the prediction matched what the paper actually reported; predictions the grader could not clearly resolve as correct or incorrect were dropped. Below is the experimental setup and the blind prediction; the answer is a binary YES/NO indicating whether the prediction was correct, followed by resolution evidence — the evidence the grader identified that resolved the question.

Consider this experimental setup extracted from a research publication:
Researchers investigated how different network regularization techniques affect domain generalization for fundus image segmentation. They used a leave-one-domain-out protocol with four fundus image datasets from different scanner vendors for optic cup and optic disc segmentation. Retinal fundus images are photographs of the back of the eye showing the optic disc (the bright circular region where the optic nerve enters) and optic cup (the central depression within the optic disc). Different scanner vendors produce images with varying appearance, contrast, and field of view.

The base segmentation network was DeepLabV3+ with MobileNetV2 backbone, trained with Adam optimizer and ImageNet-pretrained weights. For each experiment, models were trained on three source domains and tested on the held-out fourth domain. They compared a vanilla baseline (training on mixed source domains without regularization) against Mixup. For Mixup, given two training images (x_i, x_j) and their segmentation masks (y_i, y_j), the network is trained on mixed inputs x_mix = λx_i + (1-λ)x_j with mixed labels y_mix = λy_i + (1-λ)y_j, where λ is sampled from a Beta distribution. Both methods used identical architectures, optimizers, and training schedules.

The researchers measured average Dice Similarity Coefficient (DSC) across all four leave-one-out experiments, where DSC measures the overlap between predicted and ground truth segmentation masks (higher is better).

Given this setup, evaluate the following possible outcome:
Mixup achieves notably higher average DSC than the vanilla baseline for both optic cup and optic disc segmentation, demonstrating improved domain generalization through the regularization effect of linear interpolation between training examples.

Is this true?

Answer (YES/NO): NO